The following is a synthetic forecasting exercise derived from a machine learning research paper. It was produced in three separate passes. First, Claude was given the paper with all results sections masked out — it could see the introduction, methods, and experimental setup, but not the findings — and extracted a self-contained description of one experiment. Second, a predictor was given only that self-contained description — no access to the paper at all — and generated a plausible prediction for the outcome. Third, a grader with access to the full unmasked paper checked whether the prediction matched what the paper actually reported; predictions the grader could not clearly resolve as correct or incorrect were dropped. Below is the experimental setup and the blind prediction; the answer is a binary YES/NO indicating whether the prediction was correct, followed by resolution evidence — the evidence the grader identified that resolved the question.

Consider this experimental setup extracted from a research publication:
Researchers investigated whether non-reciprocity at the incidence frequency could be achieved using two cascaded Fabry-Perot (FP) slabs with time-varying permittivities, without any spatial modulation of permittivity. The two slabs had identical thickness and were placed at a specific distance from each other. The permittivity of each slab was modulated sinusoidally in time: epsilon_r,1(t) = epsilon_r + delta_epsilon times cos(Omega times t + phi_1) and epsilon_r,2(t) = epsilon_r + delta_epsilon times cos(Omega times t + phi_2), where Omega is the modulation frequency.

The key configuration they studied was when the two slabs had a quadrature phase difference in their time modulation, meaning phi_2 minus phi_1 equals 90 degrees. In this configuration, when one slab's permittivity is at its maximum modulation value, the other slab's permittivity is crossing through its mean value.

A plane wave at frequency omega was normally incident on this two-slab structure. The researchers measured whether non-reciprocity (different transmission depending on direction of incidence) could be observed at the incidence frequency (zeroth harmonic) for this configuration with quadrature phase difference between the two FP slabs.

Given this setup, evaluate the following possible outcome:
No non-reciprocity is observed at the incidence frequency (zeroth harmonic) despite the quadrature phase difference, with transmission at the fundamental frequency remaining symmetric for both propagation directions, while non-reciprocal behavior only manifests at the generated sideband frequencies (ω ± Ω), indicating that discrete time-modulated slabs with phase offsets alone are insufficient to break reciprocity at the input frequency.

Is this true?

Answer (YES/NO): NO